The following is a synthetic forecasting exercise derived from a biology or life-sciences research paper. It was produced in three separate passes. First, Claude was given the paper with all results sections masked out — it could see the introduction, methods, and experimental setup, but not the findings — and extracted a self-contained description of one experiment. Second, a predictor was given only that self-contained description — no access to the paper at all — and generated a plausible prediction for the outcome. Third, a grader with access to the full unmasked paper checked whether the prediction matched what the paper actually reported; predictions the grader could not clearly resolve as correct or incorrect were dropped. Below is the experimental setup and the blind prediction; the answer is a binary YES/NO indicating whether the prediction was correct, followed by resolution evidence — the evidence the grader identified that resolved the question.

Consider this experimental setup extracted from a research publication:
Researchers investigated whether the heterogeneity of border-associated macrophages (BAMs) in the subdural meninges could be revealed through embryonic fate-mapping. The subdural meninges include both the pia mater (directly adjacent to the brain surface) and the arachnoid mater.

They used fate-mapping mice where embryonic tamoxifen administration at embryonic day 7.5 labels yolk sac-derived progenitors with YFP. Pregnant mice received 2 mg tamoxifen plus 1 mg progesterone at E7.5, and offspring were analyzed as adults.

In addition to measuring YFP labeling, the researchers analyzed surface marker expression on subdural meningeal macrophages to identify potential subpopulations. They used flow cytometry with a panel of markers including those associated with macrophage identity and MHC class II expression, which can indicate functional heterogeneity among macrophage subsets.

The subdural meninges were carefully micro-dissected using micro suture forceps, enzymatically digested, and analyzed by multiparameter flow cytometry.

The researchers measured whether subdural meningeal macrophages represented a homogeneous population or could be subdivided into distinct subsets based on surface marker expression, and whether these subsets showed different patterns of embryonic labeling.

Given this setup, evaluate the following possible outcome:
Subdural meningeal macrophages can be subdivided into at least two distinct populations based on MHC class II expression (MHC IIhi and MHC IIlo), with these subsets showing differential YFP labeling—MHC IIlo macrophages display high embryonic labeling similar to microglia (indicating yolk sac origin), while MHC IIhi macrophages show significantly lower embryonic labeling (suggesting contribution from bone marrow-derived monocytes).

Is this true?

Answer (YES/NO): NO